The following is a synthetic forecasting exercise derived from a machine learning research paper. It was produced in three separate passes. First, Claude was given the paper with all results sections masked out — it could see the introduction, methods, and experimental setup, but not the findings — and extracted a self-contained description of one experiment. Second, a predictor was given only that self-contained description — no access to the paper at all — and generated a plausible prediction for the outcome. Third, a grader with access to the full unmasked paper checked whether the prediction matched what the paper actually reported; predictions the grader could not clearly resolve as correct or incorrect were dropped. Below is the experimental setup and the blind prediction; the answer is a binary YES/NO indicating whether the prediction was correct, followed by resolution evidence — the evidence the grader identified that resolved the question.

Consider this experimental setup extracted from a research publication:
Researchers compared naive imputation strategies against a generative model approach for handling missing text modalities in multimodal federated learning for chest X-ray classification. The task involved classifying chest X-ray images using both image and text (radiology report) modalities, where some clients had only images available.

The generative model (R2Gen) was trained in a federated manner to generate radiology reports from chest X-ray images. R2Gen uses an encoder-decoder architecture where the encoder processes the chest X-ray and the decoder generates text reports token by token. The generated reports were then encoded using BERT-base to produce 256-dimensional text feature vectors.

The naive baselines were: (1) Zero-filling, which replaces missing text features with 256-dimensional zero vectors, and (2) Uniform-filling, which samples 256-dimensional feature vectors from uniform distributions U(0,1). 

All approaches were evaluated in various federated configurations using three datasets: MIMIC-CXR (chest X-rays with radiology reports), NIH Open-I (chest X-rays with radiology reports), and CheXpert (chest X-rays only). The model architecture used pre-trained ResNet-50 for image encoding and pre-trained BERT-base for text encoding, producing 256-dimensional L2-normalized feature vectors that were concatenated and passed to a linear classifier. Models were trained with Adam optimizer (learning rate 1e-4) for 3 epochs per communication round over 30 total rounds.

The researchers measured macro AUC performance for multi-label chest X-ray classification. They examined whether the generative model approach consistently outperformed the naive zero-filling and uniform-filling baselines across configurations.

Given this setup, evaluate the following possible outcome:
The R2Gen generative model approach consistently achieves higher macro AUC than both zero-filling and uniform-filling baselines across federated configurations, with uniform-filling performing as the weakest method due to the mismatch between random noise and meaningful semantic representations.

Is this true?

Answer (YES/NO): NO